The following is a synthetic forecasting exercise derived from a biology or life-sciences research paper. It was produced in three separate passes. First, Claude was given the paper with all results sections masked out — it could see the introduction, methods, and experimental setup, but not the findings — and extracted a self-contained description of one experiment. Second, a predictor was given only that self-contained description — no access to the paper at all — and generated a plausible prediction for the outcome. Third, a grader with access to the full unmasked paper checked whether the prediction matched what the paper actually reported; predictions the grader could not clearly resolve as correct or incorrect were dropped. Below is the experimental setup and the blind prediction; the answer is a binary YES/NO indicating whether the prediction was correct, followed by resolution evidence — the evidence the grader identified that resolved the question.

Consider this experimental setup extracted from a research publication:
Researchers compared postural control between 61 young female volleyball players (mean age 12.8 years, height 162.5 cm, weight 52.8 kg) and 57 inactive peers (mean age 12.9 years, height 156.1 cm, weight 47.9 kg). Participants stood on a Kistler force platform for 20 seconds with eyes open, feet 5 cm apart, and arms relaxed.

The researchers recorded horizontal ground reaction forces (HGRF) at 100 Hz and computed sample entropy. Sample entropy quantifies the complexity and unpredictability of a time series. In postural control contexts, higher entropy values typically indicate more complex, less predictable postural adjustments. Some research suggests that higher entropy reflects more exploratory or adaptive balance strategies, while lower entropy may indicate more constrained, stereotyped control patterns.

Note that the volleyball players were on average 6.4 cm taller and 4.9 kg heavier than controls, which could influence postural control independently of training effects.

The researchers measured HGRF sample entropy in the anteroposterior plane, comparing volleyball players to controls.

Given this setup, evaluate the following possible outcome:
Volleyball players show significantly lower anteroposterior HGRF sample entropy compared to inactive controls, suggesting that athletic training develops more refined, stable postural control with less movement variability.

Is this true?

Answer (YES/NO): NO